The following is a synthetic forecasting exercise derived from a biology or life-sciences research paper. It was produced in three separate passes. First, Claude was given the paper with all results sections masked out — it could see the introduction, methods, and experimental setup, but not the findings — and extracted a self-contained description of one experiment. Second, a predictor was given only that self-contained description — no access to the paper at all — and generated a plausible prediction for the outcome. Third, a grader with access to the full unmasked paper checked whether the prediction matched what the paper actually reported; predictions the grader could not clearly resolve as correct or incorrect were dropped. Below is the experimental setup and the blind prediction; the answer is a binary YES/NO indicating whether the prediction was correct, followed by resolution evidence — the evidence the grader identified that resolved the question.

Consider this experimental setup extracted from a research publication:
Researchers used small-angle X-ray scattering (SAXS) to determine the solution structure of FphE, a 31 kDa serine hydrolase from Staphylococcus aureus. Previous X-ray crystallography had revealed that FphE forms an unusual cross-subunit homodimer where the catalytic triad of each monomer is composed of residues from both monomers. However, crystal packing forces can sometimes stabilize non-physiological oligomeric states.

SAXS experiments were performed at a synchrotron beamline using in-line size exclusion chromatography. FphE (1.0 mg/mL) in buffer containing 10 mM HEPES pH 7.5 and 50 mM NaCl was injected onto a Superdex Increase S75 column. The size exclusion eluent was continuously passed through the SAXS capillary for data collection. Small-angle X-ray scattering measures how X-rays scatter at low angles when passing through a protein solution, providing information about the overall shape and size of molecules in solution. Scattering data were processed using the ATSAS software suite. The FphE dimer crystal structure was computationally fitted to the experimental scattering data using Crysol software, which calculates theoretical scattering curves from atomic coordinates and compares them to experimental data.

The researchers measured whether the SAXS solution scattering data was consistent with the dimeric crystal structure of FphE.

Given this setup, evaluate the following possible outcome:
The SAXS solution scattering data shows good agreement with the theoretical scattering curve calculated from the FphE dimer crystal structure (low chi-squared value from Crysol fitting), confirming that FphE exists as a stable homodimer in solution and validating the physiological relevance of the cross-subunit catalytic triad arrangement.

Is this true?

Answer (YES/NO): YES